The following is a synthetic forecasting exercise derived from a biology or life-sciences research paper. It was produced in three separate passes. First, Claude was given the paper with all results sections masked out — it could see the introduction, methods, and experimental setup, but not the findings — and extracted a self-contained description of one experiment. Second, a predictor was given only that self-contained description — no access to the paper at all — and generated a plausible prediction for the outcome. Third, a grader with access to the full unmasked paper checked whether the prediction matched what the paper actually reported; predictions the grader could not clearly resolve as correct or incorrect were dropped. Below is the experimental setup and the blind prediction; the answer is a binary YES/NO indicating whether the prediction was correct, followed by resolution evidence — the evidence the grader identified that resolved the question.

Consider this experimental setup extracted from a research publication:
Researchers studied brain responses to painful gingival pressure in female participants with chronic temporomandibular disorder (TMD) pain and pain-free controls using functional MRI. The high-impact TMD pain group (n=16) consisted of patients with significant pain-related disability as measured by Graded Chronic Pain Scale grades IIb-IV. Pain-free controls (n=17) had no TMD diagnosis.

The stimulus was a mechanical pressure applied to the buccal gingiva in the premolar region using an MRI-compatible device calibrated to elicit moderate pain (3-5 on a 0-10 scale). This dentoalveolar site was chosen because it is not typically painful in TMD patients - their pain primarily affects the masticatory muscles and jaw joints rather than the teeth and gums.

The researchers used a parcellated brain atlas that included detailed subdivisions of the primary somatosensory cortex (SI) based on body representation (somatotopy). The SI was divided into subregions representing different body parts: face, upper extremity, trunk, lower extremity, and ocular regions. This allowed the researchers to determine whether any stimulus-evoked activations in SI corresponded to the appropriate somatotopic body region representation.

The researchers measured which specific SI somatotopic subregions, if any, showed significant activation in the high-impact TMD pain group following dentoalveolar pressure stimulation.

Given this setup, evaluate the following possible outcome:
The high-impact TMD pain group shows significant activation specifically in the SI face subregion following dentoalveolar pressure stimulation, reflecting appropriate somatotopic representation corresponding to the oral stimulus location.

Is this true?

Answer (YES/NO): NO